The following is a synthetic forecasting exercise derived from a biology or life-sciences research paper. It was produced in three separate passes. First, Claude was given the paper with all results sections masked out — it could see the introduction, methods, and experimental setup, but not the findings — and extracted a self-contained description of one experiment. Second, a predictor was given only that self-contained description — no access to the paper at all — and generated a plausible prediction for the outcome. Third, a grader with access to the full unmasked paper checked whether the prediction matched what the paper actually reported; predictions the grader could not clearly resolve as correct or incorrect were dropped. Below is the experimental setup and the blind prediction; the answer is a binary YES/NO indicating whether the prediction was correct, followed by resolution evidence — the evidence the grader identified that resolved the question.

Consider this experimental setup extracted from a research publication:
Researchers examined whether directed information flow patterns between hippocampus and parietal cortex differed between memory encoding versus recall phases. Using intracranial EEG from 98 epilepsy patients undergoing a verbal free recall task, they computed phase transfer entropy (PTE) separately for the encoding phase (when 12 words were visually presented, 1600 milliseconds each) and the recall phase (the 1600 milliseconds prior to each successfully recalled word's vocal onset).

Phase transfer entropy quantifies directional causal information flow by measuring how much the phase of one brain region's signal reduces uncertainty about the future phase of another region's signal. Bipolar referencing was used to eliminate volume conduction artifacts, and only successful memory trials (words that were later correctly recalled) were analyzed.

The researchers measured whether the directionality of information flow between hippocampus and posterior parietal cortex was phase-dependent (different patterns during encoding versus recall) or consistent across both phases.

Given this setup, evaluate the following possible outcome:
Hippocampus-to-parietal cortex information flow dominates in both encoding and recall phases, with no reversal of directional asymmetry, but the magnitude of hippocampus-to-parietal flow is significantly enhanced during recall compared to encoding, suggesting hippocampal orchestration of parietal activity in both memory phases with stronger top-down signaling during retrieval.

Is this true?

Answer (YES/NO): NO